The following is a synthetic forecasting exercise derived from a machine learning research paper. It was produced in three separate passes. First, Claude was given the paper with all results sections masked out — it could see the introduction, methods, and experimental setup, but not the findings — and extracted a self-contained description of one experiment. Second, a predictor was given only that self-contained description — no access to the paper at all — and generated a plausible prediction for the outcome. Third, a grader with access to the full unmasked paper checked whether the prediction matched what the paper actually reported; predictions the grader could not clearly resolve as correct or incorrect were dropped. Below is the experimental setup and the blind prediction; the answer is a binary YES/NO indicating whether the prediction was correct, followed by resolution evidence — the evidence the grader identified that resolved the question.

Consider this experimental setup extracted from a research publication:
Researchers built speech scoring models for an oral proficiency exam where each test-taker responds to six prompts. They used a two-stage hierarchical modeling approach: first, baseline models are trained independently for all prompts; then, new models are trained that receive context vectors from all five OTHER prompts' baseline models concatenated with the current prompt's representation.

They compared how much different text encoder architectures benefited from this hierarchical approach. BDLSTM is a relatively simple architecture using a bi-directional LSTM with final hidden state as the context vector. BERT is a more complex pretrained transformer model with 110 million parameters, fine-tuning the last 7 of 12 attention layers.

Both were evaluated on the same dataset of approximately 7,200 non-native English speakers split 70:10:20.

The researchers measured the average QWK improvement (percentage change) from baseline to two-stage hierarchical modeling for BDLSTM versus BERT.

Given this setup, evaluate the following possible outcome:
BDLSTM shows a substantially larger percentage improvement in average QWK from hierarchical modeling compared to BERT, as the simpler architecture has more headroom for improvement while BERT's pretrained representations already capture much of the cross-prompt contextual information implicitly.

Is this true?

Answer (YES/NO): YES